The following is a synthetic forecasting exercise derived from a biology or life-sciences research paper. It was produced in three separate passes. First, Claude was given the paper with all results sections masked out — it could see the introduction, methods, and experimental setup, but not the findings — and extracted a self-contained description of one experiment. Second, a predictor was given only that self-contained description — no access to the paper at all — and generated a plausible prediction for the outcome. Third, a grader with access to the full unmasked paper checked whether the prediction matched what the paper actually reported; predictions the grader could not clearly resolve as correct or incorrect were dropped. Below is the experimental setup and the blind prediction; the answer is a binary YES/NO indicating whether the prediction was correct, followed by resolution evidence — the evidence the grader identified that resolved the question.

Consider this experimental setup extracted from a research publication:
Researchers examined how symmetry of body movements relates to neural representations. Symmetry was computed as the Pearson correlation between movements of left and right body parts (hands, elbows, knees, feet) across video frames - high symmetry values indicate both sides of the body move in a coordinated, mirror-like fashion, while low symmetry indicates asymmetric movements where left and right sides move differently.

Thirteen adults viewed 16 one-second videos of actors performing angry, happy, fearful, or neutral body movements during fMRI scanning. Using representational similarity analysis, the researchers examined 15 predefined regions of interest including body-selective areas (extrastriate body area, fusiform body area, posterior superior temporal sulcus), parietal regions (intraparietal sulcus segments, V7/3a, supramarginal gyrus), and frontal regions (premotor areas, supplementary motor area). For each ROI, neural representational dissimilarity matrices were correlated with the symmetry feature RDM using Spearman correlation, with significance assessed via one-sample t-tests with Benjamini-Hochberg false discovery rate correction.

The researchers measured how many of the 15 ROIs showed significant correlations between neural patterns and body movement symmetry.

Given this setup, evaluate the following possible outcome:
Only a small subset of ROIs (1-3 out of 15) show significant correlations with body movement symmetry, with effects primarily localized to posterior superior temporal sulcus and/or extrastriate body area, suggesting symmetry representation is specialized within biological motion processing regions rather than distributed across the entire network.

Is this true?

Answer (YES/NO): NO